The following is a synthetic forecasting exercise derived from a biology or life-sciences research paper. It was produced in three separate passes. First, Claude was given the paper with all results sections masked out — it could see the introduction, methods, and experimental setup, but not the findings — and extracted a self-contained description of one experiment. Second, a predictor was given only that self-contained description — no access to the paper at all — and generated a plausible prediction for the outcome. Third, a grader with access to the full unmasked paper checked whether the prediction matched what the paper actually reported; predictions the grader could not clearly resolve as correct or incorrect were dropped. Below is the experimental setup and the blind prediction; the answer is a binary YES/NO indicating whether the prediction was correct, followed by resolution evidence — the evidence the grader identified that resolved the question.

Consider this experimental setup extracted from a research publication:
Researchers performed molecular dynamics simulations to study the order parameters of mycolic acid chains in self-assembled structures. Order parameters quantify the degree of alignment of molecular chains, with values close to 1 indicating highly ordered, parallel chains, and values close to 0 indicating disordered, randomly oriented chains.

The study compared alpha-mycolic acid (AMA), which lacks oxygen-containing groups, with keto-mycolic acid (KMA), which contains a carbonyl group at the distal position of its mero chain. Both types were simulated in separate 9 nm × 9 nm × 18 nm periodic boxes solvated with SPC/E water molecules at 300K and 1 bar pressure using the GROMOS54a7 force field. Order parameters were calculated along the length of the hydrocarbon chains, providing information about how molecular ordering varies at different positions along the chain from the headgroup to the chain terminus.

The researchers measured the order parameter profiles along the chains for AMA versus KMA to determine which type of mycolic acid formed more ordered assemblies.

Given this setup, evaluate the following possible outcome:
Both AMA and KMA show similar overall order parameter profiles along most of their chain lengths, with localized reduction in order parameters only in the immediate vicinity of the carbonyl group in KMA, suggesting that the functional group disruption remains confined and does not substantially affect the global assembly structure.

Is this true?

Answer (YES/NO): NO